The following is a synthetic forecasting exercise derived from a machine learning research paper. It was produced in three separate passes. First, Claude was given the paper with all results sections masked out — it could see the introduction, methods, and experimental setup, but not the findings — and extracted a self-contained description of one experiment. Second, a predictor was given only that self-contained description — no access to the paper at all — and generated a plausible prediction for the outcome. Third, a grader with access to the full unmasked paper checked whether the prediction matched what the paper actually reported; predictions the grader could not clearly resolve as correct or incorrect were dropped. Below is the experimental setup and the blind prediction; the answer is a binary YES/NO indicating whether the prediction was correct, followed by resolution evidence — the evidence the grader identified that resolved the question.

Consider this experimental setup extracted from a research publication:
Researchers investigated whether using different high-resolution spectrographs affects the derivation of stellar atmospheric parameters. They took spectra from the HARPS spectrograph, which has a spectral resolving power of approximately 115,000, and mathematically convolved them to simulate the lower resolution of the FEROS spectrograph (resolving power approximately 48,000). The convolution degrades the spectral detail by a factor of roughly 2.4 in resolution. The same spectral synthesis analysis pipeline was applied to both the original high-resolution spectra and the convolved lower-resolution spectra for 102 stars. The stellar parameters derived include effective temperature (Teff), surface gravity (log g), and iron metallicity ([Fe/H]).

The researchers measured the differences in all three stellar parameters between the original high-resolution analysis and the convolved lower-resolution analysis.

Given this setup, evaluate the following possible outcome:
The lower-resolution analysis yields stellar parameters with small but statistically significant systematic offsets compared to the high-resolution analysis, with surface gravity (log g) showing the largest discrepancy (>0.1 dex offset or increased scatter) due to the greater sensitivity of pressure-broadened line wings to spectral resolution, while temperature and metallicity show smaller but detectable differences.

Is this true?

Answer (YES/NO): NO